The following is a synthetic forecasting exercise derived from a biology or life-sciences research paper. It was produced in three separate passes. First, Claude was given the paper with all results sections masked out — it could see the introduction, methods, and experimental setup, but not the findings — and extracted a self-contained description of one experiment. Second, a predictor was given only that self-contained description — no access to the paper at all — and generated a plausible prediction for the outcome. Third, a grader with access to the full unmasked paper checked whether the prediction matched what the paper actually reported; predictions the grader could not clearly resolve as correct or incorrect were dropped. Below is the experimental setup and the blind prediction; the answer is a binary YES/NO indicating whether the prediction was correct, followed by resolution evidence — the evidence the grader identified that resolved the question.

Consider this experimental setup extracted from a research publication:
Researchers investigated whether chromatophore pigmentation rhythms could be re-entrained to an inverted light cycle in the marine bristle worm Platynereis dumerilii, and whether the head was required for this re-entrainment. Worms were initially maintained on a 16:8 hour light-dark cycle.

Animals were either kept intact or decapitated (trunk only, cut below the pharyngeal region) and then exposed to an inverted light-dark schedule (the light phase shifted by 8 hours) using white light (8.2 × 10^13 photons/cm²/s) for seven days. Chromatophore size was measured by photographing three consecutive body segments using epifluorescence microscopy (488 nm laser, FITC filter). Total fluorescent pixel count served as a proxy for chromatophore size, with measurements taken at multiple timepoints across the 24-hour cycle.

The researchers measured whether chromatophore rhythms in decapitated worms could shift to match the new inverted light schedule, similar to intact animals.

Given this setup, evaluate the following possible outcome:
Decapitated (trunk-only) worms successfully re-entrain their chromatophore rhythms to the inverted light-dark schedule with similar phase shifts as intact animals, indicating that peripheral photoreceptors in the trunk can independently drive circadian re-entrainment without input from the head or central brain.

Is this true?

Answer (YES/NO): NO